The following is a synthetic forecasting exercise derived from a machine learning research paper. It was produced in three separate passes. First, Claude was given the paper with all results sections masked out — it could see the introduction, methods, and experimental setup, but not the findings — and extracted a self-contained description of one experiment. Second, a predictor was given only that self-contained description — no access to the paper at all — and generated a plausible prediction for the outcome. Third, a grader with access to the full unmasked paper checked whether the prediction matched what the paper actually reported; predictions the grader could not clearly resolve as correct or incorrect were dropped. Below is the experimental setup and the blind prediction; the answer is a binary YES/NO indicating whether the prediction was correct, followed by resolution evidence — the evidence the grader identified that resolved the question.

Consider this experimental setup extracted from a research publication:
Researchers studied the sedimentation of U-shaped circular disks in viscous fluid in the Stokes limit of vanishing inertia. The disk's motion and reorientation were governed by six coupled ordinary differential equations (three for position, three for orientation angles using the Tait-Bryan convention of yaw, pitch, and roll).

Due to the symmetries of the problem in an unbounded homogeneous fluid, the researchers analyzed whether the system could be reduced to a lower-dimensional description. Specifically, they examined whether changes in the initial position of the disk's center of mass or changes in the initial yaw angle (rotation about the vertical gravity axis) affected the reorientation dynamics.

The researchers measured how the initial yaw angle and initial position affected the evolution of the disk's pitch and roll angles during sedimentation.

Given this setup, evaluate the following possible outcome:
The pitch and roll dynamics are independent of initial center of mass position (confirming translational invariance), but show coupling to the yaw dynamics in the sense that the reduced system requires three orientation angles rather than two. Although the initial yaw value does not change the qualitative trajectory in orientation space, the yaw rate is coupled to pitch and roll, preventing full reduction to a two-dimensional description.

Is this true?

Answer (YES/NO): NO